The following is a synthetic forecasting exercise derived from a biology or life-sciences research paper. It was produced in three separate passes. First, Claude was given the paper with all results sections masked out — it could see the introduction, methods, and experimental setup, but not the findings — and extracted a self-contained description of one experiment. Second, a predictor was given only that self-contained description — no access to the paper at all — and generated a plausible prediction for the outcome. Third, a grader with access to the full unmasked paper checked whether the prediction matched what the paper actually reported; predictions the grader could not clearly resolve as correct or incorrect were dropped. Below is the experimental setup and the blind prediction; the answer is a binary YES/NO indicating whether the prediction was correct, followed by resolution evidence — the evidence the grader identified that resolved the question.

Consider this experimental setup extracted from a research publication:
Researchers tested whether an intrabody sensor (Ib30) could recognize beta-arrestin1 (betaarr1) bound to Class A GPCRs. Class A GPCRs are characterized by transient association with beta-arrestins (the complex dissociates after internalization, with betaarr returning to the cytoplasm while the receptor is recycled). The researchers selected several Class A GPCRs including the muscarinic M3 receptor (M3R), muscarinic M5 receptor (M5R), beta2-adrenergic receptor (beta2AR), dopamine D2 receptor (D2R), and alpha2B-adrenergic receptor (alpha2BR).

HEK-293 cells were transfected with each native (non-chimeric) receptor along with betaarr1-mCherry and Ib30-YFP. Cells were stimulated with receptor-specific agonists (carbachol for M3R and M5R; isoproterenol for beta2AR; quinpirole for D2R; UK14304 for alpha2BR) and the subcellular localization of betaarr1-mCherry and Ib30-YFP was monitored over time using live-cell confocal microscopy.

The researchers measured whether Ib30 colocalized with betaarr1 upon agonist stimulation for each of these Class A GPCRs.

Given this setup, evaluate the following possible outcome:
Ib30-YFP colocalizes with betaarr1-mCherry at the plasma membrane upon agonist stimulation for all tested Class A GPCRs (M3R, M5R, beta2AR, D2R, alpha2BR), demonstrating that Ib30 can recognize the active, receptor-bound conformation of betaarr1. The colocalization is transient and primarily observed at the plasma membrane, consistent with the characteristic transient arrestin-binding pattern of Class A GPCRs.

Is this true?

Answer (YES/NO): NO